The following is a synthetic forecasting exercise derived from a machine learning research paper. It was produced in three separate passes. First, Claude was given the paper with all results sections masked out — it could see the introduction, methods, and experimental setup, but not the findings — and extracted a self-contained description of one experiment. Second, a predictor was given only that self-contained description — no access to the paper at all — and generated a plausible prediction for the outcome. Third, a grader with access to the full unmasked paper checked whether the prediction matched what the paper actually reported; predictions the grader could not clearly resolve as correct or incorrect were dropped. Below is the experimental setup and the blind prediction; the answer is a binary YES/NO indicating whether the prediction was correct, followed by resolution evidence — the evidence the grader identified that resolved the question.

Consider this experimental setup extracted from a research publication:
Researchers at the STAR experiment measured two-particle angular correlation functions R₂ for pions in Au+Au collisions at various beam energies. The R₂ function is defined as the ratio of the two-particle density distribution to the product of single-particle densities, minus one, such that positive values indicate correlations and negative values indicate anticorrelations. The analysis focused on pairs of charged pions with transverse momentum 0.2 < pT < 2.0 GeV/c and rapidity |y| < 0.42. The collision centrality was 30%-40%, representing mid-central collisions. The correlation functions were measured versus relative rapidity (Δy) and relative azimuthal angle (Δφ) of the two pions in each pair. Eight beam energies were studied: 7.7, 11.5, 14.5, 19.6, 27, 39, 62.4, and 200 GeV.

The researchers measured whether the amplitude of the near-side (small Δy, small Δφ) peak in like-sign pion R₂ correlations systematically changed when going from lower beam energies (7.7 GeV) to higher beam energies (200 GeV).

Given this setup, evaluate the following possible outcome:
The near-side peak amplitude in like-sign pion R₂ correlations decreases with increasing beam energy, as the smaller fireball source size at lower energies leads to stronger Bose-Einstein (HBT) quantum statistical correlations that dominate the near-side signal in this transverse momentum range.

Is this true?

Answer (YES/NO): YES